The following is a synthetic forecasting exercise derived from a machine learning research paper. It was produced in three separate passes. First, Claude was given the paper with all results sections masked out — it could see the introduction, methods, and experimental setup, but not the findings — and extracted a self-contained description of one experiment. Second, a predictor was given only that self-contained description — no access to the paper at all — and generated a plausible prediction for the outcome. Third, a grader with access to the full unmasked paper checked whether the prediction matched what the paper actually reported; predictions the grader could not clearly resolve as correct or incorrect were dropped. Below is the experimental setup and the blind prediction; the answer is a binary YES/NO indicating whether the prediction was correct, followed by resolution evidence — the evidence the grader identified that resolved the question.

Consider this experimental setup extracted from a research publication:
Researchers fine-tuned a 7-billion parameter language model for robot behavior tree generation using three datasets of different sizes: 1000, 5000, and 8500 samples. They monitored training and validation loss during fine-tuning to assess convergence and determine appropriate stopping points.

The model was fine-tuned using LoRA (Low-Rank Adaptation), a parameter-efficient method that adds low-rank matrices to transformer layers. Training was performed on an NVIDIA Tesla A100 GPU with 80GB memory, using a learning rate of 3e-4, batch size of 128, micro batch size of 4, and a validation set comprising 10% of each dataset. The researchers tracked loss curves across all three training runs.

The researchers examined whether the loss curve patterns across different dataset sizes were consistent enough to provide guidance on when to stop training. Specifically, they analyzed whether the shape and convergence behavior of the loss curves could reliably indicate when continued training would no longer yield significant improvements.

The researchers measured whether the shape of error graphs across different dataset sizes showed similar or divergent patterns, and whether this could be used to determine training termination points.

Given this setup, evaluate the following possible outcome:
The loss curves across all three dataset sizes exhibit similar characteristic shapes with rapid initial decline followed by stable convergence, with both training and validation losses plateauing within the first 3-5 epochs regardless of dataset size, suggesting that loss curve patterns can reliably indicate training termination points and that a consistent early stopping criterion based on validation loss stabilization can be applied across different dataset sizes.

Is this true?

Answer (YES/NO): NO